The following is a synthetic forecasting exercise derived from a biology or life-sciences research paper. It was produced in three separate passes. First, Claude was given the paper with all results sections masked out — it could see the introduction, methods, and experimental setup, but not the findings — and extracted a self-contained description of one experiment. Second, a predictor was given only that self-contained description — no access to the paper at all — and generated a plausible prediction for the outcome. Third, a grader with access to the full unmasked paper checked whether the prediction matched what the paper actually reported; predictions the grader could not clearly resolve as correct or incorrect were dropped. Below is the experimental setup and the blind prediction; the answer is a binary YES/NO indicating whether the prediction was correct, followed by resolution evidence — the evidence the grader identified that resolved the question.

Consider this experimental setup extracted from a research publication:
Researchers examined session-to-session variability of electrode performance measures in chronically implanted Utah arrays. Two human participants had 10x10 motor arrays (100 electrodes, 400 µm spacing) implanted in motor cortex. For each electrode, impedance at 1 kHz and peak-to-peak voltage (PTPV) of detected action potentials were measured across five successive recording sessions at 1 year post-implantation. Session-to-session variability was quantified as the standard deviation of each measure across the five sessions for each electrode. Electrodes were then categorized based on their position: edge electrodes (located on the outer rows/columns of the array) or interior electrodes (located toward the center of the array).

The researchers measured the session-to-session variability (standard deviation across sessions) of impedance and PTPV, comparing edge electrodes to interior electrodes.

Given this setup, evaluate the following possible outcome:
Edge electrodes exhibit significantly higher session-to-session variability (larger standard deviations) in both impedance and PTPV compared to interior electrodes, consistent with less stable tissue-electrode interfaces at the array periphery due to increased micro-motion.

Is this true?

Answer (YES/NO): NO